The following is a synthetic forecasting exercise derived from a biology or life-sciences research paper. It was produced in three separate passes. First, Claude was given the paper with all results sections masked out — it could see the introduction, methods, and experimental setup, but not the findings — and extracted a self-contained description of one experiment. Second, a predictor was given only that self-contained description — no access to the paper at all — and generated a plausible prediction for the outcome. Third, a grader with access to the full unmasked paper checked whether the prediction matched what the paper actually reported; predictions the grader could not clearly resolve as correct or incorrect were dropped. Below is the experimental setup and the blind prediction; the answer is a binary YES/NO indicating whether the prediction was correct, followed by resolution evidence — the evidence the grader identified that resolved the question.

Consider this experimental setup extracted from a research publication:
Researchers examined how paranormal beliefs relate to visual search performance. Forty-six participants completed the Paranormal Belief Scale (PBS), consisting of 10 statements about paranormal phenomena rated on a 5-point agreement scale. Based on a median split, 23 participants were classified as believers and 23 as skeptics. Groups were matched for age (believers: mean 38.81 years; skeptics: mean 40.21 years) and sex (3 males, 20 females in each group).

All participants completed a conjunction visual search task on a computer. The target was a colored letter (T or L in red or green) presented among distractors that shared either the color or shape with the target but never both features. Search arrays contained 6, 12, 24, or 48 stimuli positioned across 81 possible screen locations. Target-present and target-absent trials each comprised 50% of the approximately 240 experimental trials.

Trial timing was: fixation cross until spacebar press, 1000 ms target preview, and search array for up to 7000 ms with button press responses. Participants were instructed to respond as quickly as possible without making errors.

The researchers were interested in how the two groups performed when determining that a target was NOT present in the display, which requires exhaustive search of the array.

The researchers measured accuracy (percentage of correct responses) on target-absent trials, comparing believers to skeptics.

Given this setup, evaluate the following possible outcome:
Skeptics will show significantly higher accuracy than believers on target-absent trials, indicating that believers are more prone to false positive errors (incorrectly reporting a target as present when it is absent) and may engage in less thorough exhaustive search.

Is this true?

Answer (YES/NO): YES